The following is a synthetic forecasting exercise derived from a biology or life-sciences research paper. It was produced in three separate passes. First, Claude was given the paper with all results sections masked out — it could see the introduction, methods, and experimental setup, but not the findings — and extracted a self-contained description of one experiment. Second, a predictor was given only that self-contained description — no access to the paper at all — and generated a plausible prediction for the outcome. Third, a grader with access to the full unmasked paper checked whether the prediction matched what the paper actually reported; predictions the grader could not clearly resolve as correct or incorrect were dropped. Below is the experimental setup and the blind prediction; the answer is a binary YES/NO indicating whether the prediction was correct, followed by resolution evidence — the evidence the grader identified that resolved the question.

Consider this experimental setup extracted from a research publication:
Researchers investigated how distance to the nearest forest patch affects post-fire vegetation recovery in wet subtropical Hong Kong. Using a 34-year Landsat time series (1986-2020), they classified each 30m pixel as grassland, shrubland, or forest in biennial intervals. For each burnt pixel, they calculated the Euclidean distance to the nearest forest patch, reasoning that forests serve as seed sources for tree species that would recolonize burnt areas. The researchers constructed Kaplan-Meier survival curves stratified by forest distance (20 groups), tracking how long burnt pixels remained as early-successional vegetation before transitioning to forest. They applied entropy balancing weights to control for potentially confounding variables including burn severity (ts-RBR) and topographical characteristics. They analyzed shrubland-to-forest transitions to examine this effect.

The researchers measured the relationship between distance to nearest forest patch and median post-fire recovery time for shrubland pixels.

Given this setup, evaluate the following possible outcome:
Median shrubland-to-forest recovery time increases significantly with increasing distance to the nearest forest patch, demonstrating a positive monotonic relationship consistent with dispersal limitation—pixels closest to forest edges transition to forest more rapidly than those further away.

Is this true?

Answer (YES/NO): NO